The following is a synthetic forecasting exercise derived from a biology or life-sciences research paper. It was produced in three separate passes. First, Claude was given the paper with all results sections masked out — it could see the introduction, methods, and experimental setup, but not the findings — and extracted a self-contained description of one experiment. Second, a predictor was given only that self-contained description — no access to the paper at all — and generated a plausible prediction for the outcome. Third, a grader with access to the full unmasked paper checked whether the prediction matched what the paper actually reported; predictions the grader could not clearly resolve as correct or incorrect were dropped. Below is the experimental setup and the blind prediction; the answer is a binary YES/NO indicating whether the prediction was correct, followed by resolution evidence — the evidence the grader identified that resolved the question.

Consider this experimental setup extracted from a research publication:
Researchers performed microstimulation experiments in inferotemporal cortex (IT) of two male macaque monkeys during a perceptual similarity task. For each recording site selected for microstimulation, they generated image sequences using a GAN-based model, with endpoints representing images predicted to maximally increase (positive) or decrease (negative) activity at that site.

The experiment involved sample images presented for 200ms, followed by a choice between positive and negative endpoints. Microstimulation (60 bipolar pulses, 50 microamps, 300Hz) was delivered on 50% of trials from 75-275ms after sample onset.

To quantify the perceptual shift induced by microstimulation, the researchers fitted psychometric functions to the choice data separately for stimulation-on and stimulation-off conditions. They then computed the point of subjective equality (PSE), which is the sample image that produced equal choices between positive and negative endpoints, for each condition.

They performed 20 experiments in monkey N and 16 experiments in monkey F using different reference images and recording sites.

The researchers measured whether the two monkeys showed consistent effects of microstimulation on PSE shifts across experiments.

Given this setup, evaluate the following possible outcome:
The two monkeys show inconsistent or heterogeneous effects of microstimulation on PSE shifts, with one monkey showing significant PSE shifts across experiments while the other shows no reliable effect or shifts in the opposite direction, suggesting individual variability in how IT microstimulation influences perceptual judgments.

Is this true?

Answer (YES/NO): NO